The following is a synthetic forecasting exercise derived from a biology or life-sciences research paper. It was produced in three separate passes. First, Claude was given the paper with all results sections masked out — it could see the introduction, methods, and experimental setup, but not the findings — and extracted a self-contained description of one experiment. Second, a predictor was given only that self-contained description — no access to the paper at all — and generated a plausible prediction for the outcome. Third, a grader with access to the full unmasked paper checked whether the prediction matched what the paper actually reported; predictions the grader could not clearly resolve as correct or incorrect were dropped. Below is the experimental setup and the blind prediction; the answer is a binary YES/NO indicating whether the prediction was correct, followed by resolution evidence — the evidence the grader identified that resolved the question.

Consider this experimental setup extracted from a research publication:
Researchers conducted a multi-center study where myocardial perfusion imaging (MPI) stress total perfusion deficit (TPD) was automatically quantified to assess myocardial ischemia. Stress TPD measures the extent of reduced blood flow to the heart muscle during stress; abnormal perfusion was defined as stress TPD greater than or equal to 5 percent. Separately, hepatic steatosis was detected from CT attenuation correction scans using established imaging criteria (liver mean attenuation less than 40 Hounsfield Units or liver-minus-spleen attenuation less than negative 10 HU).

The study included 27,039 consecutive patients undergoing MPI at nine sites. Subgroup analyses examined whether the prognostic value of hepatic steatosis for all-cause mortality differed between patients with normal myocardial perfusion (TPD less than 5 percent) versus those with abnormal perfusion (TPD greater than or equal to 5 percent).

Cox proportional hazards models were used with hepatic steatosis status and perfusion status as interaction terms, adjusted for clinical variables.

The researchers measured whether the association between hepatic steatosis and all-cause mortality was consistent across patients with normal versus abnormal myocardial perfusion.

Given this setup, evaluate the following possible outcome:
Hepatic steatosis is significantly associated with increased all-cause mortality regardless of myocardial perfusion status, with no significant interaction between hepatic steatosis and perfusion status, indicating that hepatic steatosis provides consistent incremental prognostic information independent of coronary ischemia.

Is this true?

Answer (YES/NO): NO